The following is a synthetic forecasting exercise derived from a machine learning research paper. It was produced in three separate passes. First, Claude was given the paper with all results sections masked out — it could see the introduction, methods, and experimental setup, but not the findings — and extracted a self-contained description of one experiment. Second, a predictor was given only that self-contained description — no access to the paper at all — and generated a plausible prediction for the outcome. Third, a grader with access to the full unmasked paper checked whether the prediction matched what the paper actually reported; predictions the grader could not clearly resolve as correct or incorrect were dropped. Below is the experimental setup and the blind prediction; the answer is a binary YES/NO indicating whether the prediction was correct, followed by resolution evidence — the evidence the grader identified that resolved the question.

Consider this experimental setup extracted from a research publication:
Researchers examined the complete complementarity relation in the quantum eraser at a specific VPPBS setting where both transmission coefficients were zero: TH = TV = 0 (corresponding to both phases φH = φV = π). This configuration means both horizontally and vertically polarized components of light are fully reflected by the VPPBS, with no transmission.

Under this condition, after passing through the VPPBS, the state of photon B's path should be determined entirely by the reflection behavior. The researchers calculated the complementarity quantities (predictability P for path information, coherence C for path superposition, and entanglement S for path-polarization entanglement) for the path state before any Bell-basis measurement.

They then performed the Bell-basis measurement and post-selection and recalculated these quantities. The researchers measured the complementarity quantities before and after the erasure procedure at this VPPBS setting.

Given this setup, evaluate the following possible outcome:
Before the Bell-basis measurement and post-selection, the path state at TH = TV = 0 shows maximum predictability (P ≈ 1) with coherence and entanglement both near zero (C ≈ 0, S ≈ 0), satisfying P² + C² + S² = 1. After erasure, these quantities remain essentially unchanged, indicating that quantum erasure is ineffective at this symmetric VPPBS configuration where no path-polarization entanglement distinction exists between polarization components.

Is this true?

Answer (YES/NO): NO